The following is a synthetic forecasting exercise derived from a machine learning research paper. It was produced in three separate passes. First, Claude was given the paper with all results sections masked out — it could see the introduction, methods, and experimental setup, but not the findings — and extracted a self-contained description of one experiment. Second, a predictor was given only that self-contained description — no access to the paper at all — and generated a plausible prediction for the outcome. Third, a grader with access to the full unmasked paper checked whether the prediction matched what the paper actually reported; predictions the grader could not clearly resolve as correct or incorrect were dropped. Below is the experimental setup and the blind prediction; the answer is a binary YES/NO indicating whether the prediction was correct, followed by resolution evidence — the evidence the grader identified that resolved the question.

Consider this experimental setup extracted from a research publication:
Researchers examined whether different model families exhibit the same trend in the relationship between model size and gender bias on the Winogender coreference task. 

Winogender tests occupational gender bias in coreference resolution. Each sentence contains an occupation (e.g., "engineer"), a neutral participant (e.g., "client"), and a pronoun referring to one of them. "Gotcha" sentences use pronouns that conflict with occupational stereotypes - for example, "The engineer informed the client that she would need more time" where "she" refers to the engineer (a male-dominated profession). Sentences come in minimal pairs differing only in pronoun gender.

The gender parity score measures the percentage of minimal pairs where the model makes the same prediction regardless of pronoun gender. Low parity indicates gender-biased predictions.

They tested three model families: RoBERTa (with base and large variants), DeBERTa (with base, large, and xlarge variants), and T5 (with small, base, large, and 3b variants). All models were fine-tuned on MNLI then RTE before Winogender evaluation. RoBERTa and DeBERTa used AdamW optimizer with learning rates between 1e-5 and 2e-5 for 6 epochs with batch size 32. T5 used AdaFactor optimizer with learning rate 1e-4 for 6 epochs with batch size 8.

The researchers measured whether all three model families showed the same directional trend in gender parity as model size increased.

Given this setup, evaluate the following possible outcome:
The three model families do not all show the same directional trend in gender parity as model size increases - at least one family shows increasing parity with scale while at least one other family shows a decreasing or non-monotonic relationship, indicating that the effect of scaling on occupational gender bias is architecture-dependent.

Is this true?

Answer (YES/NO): NO